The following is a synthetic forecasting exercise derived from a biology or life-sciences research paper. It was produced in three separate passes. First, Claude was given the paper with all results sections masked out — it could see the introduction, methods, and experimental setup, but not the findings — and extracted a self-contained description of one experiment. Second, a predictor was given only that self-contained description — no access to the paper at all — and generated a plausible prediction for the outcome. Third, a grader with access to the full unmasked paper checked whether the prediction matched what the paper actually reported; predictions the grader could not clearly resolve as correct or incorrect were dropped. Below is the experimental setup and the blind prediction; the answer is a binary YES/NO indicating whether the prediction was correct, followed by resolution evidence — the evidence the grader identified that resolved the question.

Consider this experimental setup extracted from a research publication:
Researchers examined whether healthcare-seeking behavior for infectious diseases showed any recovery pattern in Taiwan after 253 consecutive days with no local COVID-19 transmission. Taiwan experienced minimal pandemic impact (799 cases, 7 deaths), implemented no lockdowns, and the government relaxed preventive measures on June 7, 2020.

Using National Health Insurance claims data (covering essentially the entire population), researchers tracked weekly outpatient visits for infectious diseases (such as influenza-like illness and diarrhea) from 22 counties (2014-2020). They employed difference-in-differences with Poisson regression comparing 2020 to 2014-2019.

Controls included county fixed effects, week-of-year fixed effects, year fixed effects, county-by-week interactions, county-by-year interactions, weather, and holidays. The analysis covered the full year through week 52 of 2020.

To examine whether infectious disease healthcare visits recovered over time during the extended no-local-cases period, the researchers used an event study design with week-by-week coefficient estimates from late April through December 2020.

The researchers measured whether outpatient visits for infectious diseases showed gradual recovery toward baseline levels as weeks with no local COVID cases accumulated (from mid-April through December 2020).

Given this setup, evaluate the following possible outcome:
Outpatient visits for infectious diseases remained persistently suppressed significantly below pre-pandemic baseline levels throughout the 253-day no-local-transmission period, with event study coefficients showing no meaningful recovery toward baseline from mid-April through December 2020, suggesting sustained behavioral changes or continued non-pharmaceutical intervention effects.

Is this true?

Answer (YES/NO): YES